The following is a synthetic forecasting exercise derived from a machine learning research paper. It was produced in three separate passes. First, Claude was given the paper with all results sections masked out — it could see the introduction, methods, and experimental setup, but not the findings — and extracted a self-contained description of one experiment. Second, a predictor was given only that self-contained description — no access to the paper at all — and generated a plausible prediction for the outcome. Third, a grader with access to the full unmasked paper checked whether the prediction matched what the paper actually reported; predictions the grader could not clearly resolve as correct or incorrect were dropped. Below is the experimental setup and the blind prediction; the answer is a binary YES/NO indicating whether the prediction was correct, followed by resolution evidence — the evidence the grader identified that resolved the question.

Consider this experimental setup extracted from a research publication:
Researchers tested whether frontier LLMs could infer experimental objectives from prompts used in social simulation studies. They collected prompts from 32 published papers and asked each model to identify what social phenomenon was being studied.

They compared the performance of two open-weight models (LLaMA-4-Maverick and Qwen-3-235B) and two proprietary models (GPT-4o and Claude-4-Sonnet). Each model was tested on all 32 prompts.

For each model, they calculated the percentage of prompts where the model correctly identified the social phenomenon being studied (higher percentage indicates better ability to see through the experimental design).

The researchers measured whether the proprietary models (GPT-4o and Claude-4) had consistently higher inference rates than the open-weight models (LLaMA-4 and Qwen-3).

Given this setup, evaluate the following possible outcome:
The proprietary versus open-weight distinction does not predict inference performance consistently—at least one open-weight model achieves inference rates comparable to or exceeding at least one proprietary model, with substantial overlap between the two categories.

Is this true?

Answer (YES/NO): YES